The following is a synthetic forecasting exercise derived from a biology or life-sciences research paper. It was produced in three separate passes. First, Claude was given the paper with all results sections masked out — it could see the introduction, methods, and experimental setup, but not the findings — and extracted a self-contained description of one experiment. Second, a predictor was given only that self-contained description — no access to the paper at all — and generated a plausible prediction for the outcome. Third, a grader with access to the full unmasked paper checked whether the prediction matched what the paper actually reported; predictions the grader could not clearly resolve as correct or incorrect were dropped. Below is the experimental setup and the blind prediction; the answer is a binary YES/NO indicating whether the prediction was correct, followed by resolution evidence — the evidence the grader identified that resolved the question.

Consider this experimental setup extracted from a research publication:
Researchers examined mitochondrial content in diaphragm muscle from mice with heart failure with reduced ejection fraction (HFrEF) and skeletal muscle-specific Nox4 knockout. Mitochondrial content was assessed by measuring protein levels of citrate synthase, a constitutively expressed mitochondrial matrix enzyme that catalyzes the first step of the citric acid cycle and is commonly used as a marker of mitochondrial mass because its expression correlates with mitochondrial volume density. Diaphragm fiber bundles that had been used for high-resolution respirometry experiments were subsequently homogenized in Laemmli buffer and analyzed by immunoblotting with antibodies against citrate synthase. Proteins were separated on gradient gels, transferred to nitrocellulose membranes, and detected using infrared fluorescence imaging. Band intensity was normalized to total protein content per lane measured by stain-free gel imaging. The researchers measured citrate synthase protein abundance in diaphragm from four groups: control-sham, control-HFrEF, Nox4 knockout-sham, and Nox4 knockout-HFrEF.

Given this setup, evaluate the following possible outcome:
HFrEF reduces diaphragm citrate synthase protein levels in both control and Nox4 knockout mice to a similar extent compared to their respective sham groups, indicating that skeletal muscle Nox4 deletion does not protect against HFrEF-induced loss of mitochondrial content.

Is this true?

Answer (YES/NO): NO